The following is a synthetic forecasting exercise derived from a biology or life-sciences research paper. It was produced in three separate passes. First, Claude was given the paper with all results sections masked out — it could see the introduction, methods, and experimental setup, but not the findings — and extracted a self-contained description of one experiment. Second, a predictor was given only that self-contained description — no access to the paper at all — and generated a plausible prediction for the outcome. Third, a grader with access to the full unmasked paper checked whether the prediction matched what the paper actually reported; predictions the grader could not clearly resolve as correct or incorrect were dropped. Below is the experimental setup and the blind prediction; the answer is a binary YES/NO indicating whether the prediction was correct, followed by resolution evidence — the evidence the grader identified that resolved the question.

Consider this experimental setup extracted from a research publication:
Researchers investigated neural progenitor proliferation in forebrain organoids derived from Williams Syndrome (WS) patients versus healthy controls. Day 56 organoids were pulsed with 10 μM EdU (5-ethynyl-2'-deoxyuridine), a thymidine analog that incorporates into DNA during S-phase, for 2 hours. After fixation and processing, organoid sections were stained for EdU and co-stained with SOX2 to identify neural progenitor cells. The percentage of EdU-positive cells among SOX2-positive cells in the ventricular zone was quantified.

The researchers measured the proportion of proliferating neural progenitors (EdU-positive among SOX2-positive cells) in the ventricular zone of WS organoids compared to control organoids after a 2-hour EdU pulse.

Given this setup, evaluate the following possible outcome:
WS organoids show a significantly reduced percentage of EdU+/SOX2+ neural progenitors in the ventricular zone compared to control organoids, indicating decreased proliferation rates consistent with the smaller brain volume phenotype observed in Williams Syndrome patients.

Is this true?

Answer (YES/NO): NO